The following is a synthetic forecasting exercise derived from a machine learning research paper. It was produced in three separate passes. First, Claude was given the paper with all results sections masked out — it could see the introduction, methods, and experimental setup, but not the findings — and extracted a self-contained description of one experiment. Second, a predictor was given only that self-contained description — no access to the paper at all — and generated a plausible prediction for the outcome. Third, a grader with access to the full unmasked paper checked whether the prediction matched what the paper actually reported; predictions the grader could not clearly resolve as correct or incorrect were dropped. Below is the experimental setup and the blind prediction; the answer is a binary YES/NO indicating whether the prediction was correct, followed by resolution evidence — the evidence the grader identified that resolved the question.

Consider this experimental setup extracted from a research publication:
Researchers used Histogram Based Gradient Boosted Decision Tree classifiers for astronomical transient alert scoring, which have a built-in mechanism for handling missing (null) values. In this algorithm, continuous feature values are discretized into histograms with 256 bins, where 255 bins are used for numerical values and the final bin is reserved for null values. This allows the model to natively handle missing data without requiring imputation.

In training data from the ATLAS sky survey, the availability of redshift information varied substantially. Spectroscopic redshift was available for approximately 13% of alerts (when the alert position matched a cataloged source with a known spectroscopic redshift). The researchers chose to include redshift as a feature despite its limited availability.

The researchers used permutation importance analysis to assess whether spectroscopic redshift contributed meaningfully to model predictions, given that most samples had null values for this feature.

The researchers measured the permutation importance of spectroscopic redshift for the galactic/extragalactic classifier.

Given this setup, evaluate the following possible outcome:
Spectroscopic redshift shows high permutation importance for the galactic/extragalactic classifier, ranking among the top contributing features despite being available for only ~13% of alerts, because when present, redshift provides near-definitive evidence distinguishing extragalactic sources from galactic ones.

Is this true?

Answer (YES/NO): NO